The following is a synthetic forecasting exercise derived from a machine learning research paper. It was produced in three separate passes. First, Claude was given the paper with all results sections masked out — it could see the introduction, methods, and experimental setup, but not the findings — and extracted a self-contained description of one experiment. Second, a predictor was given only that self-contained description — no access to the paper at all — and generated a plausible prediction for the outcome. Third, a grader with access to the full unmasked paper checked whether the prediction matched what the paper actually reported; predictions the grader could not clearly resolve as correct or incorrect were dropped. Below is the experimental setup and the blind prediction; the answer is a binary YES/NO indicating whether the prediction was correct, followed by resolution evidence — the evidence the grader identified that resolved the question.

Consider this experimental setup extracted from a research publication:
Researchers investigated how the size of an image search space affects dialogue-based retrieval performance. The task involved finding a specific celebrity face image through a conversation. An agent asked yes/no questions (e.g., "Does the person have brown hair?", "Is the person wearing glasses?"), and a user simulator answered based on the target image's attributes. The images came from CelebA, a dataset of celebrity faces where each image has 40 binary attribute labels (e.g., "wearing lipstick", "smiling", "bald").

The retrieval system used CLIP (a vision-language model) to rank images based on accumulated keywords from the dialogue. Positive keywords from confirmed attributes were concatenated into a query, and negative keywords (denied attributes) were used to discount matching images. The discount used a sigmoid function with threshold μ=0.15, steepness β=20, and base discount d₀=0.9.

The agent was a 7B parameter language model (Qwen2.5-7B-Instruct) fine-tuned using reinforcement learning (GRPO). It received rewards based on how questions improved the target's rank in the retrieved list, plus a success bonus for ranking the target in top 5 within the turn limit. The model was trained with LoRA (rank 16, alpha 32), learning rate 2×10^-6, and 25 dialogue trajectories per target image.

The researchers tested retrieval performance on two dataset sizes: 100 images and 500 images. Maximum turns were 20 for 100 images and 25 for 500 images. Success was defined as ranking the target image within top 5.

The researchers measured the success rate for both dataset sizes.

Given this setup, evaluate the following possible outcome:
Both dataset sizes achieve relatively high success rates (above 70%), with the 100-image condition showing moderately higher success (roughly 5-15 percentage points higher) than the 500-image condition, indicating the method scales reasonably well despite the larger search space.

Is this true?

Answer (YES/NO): NO